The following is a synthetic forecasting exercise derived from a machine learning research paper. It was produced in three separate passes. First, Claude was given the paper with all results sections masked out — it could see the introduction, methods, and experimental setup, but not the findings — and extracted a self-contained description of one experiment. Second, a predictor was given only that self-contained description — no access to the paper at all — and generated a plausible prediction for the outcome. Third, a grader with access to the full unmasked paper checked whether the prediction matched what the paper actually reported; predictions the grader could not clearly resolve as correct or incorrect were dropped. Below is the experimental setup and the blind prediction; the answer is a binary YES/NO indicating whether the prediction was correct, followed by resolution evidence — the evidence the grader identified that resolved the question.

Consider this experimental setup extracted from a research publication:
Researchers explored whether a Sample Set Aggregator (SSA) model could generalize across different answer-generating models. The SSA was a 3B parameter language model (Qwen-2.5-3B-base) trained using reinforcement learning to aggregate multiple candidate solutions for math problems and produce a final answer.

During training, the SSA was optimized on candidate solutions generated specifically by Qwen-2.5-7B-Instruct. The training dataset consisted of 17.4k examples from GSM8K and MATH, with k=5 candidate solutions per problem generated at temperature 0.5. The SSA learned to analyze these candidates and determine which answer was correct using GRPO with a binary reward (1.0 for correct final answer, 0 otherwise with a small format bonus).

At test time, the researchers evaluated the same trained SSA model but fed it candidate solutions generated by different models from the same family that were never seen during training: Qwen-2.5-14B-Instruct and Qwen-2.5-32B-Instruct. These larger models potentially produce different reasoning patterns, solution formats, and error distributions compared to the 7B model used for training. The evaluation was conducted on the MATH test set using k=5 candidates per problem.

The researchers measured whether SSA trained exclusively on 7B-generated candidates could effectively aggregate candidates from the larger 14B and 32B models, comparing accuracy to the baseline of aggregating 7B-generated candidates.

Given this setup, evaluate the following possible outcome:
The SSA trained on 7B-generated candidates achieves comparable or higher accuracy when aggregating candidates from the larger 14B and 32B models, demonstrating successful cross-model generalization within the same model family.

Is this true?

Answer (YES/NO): YES